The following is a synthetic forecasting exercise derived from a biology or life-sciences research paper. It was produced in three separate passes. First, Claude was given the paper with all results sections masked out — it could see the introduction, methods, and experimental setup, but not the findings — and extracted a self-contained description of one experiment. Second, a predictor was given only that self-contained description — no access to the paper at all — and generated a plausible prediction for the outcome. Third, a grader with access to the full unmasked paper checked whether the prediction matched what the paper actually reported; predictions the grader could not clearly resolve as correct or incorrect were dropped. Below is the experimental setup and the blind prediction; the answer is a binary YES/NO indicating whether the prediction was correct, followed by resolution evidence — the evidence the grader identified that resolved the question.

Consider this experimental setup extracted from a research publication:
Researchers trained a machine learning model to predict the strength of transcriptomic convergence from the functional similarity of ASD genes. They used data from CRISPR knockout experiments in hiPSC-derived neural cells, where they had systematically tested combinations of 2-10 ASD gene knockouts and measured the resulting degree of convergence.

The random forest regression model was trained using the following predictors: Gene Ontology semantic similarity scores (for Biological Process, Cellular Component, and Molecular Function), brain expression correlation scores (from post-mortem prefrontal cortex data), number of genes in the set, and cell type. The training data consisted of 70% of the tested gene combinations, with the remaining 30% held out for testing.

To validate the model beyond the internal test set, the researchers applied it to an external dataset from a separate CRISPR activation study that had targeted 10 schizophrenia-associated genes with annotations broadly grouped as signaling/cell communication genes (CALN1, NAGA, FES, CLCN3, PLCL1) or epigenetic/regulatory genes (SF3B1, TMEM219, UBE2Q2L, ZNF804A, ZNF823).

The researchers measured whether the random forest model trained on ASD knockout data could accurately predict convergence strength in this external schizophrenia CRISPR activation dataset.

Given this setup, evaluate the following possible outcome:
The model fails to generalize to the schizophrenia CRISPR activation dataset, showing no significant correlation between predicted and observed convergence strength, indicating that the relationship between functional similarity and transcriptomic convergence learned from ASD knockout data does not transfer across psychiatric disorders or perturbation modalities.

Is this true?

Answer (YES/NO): NO